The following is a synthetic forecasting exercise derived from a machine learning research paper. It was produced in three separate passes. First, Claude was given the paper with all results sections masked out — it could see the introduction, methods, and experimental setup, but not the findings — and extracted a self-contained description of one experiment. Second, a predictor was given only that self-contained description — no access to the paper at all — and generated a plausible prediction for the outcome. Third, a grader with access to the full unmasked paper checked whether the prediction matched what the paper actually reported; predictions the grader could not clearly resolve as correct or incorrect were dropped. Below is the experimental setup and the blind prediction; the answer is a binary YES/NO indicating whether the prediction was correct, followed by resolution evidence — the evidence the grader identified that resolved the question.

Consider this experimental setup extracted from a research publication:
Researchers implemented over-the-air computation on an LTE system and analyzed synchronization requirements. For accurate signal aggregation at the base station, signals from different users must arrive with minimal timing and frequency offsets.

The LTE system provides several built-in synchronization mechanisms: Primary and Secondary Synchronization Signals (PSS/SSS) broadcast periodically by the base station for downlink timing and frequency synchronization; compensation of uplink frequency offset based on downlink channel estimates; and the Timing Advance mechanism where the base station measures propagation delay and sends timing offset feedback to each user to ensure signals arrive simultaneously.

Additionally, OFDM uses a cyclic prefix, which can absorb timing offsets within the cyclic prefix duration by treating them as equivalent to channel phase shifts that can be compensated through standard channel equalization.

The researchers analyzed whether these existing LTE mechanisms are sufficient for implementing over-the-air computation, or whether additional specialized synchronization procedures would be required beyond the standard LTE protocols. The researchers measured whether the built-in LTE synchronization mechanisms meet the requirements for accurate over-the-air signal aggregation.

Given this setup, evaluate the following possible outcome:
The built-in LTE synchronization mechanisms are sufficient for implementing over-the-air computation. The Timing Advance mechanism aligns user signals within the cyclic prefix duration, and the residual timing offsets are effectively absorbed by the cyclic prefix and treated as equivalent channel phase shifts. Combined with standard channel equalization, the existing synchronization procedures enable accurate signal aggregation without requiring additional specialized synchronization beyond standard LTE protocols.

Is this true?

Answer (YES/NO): YES